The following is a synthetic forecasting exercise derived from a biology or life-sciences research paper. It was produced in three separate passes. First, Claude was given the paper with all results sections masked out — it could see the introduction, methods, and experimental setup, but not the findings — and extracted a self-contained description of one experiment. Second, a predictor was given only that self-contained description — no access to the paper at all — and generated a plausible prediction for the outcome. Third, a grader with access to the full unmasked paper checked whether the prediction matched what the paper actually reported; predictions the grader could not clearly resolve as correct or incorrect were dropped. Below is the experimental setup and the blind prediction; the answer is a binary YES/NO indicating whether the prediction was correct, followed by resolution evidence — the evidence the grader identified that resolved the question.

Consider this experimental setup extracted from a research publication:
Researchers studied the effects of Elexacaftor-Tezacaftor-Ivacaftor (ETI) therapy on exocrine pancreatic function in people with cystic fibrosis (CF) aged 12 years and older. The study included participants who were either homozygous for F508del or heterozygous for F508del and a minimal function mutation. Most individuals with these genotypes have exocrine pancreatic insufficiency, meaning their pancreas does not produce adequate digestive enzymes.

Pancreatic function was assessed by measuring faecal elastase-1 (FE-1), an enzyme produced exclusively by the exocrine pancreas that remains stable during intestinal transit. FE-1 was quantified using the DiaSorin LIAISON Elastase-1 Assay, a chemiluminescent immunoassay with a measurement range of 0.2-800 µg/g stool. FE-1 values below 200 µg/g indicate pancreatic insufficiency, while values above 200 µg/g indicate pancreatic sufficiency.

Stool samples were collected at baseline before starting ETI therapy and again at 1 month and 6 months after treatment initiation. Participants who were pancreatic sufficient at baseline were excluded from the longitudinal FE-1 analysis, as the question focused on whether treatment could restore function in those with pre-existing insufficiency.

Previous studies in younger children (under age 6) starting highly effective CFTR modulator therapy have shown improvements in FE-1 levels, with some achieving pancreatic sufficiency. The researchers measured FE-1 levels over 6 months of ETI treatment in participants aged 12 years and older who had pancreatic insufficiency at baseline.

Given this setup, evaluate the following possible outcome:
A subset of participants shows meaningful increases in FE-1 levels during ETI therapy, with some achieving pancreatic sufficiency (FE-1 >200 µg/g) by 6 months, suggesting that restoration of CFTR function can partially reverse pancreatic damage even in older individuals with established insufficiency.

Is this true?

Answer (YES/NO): NO